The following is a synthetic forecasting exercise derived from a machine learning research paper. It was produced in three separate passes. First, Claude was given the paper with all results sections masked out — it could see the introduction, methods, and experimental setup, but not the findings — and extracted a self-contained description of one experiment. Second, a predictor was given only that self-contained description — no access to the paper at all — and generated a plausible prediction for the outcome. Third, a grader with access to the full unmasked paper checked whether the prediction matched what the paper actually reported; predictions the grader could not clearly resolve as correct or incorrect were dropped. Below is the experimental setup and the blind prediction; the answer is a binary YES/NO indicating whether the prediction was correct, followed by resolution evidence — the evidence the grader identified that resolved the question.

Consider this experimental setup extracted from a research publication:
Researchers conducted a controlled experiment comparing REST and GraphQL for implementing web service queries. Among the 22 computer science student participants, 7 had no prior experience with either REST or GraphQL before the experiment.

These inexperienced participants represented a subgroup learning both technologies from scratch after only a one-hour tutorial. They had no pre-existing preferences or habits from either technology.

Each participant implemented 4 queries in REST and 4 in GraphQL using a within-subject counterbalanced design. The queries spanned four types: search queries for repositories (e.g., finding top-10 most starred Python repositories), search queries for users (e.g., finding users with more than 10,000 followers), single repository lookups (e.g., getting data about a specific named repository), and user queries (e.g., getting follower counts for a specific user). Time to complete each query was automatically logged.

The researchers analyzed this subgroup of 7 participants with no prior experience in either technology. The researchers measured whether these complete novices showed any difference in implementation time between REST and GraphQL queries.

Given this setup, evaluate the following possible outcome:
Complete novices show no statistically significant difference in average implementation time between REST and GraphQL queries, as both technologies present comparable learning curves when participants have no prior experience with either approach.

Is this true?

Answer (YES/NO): YES